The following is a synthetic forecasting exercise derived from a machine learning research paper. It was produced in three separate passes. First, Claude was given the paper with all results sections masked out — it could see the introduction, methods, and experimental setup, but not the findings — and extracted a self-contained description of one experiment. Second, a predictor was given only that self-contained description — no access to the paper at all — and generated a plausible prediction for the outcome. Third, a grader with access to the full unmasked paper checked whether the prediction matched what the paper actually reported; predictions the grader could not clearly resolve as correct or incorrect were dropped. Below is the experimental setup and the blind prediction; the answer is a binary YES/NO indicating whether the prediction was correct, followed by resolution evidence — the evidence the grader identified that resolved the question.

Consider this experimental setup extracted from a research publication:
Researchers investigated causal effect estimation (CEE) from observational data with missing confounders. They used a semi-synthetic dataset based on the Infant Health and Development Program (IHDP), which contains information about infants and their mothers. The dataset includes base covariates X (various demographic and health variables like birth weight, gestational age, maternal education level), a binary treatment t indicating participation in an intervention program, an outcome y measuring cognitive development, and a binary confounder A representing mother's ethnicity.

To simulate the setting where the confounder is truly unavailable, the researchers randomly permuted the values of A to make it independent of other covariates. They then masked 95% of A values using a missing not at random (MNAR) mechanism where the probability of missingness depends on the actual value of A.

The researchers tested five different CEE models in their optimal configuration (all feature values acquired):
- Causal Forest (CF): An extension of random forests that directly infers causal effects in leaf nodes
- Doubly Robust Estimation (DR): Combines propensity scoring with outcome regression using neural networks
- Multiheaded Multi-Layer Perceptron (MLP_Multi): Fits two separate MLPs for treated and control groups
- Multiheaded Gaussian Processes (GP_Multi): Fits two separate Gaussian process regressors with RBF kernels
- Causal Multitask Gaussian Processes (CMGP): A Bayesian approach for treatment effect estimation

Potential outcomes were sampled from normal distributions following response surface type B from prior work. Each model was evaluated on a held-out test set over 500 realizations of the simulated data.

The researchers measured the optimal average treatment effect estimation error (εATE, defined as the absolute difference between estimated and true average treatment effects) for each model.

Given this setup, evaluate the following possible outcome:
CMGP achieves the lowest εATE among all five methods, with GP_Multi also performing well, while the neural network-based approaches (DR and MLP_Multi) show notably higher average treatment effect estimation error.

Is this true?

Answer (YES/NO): NO